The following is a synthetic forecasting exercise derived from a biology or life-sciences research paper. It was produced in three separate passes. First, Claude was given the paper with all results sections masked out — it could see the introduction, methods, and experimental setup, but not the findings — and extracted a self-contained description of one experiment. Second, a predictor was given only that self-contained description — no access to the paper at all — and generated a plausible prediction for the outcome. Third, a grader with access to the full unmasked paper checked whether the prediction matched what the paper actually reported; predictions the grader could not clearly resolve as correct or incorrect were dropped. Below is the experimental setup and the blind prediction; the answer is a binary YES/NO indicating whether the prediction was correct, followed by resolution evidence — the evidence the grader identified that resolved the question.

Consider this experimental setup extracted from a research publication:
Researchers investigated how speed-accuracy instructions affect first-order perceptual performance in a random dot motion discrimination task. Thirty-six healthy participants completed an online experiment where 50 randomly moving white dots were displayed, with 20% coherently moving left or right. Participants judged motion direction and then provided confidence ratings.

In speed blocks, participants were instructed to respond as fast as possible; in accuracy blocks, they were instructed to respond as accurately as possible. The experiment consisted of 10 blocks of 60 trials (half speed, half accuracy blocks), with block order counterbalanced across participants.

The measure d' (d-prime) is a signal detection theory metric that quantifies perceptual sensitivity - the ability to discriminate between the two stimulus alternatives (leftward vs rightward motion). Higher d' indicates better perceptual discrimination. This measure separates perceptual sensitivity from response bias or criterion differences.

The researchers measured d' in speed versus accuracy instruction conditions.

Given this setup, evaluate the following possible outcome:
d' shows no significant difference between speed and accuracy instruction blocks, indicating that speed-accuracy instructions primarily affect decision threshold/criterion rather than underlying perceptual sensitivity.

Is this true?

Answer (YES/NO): YES